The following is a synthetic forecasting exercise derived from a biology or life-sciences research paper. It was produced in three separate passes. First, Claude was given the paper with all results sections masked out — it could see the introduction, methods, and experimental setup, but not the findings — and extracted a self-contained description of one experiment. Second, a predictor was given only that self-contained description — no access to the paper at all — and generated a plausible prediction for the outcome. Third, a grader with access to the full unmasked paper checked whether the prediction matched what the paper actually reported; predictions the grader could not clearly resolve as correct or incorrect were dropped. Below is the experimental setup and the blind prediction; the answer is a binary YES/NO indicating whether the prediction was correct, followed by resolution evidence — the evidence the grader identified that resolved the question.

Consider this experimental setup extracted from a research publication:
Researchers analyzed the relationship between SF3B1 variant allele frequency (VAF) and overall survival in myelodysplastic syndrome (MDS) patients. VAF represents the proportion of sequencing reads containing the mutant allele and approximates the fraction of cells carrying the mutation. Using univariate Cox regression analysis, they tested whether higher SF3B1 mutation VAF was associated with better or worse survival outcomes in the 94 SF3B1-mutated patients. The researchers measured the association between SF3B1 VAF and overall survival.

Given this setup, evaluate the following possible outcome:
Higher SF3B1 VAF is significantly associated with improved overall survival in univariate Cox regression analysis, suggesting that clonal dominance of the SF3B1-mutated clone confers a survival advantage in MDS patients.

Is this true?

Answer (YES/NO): YES